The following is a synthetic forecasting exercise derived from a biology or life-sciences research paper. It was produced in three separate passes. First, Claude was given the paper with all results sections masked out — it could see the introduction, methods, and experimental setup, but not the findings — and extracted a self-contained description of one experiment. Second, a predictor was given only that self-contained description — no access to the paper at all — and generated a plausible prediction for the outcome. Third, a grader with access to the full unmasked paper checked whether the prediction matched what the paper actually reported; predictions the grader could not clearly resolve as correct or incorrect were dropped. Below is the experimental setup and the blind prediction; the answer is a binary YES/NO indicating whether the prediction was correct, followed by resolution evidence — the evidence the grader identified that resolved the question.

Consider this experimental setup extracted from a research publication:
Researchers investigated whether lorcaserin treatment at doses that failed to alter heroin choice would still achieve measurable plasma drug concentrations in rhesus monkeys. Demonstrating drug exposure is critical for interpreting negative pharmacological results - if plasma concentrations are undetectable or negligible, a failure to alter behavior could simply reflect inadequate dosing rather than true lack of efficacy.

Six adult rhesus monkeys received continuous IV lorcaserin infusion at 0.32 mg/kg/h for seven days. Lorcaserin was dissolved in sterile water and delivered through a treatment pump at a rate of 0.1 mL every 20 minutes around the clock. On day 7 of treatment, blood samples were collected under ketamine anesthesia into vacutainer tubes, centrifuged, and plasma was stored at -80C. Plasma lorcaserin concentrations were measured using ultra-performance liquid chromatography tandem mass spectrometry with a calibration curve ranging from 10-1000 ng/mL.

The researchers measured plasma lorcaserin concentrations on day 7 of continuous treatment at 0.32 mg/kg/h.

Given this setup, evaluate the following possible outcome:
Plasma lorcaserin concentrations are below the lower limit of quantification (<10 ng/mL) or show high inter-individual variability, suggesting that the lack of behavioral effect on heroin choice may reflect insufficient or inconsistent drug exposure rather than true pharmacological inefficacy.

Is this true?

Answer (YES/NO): NO